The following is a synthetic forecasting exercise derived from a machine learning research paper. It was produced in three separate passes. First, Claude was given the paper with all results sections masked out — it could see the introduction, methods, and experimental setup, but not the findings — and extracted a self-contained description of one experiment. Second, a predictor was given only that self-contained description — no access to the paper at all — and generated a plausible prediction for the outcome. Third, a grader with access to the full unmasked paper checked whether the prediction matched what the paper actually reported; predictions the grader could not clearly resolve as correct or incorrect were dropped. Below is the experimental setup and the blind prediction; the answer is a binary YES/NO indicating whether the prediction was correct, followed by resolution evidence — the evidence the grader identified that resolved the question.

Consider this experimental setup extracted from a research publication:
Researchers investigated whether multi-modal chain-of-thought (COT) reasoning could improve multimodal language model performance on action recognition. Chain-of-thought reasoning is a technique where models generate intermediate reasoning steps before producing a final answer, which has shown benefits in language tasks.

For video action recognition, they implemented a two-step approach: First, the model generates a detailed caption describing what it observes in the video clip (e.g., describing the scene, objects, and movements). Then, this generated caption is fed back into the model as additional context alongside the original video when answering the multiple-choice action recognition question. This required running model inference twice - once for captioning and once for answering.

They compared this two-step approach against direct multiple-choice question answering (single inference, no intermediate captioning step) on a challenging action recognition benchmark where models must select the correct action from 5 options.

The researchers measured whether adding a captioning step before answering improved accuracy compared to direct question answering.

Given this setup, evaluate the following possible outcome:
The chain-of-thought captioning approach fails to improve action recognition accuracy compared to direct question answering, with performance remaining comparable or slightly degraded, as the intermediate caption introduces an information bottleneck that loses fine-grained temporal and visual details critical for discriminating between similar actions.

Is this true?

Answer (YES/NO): NO